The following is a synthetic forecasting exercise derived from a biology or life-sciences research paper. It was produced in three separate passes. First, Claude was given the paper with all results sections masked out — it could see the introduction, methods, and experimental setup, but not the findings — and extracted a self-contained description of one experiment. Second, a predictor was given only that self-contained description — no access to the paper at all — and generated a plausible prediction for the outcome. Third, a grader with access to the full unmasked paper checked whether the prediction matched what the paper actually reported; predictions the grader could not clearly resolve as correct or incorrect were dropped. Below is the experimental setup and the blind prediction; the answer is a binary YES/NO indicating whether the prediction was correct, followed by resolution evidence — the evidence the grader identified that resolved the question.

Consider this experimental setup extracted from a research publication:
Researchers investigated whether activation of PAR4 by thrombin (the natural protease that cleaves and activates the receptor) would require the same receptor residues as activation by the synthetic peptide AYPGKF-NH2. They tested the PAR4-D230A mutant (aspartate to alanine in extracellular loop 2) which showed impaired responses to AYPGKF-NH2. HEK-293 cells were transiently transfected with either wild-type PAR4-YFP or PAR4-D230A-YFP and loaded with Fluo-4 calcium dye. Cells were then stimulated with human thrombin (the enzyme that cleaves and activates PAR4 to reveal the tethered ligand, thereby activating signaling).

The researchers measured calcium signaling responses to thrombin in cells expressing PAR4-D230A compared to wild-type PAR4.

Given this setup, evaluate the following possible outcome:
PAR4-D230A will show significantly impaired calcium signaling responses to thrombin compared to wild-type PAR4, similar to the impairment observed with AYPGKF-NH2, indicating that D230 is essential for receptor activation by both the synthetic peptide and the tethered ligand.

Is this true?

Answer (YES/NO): YES